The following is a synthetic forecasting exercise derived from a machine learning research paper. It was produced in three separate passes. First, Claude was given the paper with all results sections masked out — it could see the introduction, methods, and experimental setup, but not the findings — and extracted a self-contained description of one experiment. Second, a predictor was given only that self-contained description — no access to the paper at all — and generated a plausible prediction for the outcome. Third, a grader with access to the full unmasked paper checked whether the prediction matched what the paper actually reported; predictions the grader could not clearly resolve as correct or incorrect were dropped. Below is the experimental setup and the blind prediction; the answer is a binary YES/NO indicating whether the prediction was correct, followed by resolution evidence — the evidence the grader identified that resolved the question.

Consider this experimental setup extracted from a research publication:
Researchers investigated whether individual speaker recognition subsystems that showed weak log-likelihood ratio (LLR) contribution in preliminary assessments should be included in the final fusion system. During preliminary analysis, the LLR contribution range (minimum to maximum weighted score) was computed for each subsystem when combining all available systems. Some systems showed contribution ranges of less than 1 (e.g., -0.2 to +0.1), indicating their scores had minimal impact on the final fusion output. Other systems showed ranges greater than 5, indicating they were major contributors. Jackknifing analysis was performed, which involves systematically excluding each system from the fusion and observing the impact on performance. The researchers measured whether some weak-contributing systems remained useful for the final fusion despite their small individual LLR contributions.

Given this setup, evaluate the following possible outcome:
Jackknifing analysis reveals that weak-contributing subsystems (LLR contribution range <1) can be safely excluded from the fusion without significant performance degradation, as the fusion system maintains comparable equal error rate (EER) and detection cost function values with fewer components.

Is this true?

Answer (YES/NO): NO